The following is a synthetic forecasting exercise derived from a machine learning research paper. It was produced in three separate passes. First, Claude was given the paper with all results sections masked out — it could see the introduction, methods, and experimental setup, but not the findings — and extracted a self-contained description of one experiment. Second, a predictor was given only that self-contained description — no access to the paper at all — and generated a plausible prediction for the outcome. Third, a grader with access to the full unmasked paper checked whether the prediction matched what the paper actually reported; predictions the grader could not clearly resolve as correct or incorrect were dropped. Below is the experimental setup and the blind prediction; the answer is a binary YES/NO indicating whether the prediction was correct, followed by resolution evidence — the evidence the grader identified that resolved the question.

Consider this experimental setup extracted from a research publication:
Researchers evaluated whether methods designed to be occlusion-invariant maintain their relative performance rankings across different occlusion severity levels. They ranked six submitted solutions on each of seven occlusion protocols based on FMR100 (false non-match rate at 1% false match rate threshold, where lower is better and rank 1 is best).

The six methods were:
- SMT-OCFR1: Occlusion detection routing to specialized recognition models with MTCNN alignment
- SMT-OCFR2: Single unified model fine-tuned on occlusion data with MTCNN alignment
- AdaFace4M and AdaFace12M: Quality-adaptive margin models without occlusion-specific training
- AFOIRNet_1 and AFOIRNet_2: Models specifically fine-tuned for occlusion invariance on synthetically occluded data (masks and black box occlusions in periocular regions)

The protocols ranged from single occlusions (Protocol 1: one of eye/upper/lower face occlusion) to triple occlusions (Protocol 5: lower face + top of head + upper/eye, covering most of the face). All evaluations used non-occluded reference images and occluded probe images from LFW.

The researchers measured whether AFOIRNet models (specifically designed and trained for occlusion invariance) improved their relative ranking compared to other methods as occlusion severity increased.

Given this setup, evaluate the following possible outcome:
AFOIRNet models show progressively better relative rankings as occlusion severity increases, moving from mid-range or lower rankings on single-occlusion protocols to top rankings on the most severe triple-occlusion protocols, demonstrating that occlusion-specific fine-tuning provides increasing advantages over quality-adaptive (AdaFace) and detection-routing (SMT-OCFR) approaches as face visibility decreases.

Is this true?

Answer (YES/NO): NO